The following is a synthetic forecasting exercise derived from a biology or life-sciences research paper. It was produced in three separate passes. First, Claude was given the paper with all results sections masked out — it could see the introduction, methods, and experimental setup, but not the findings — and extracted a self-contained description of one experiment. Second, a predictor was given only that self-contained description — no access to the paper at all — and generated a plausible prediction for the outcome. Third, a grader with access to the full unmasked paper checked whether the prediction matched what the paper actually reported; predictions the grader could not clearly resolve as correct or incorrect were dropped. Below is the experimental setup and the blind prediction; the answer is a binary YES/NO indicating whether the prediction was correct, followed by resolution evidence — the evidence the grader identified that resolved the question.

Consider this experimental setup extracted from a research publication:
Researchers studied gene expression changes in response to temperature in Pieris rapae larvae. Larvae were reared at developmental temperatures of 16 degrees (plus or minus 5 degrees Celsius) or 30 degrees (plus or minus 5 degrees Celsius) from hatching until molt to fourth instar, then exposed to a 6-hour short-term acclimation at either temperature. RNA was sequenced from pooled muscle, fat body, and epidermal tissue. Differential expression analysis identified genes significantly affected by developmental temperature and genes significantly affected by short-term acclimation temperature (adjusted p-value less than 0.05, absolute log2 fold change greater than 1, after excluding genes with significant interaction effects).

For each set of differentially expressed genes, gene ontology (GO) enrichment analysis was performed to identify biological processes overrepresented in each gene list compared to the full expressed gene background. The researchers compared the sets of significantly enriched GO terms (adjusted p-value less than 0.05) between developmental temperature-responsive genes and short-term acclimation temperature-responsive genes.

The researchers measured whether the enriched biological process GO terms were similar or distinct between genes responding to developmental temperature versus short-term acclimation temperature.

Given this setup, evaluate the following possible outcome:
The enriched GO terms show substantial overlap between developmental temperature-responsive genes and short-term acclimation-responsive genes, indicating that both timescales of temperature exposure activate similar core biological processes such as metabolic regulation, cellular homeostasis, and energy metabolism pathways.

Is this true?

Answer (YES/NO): NO